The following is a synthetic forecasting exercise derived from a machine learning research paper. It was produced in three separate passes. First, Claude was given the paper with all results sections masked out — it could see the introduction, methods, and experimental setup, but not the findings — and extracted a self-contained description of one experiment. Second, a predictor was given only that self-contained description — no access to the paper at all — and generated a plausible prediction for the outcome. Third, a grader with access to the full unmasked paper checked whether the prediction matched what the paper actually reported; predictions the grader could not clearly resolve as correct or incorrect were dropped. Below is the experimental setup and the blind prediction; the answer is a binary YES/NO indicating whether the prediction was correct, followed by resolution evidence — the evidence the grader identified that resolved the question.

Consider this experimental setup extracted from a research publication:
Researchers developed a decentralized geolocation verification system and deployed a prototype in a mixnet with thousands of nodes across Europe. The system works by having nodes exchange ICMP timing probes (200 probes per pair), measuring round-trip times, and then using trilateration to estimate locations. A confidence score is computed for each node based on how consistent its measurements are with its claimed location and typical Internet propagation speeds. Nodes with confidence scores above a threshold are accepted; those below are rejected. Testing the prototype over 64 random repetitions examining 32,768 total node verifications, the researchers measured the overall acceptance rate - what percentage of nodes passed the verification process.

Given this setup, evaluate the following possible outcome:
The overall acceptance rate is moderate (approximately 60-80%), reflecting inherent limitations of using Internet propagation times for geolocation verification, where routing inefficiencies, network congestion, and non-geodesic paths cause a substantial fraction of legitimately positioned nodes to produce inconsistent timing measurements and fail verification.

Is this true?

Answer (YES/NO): NO